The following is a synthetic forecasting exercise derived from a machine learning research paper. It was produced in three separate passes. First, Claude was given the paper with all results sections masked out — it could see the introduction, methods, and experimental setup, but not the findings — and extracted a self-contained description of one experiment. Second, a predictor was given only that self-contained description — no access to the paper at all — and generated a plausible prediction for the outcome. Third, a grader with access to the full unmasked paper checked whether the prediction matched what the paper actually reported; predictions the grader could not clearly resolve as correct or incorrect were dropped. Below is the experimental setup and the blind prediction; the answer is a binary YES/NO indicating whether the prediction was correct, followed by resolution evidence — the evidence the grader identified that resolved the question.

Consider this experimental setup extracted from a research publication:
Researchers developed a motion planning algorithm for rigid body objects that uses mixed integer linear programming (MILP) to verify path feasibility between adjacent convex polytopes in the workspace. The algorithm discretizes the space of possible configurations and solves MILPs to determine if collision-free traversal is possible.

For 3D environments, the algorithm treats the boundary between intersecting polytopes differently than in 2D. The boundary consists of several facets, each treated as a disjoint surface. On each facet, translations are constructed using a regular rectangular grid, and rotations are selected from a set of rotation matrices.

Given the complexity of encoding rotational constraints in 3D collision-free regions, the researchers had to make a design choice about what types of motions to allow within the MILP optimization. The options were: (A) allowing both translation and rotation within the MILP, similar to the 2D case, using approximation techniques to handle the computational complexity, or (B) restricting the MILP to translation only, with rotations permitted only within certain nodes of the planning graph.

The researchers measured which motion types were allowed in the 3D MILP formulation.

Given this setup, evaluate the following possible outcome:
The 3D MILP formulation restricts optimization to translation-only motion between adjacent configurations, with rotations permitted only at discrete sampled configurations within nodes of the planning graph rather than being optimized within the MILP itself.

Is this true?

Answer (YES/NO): YES